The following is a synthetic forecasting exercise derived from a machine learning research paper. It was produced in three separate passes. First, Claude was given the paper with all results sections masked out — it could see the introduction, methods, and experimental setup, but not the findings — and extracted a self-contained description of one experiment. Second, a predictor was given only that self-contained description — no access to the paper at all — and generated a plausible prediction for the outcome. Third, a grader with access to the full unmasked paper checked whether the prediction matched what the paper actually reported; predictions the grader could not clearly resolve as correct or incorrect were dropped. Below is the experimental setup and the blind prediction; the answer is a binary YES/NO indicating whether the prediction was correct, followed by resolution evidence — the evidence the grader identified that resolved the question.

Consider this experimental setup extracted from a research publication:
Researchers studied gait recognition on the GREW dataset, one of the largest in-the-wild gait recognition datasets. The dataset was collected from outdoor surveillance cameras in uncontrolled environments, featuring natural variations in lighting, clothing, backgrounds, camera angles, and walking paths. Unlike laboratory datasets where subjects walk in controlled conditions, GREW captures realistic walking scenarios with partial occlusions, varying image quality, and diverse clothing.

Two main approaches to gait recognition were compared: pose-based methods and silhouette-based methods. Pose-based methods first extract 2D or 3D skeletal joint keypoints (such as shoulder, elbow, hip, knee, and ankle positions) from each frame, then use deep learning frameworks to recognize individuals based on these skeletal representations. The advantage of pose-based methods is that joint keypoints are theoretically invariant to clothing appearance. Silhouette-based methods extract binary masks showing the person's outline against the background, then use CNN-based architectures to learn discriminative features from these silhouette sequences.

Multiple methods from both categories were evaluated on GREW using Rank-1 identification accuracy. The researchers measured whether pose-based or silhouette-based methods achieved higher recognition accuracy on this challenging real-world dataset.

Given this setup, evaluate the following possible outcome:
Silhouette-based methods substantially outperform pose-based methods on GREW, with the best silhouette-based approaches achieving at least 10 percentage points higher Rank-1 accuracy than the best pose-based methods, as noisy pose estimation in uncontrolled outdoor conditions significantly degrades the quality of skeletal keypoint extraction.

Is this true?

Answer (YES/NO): YES